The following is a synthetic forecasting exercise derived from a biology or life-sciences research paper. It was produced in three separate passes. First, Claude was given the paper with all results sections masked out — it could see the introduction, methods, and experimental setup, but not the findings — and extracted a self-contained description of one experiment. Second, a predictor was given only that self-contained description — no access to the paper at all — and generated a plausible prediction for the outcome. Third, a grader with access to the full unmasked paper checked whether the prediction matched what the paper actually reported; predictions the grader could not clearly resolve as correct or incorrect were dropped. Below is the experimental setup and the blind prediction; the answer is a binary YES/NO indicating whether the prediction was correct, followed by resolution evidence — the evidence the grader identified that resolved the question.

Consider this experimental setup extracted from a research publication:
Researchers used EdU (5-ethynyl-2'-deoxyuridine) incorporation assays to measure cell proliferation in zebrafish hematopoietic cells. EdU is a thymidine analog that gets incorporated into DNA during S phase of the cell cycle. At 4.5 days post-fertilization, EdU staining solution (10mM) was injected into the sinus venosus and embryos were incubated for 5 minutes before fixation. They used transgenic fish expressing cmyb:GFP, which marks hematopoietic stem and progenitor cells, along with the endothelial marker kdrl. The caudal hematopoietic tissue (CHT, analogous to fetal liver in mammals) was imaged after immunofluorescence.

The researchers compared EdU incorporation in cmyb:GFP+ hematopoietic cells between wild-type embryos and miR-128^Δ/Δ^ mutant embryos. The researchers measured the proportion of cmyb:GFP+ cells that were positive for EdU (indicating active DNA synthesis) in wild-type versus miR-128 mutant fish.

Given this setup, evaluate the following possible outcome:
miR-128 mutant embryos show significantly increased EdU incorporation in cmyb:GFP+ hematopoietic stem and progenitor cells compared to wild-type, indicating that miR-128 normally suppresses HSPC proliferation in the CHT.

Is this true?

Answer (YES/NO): YES